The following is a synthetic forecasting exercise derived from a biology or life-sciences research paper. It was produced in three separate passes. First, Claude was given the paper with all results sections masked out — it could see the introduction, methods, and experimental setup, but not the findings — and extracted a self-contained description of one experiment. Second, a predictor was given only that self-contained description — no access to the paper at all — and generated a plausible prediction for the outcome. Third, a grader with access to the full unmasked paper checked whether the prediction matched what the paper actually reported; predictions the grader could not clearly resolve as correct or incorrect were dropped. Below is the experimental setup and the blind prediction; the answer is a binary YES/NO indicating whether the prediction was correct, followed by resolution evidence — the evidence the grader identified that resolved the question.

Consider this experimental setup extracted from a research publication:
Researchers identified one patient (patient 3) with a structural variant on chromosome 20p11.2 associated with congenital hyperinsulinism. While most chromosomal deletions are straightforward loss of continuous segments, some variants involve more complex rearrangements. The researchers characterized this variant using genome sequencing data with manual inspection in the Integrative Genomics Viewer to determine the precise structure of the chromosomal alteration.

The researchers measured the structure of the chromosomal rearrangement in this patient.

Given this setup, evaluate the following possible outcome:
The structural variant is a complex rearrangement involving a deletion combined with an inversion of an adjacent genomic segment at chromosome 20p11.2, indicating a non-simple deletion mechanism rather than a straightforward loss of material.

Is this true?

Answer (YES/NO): YES